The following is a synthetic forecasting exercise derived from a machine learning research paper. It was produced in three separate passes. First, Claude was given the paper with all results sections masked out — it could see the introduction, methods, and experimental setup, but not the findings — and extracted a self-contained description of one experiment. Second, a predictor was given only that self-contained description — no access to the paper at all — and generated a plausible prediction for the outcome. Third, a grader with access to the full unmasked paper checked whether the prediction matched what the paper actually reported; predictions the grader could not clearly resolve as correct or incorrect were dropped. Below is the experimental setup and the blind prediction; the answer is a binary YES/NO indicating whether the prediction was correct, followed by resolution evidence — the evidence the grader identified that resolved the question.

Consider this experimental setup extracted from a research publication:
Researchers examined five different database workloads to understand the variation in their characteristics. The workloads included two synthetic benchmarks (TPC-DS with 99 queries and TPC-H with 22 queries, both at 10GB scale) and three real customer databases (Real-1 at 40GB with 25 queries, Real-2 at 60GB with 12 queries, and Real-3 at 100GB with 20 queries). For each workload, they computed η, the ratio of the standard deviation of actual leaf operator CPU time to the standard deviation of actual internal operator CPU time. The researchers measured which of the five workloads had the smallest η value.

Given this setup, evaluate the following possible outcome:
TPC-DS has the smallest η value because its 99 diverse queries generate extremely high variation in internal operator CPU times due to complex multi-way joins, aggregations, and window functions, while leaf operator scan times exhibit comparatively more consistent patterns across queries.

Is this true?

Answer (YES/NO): NO